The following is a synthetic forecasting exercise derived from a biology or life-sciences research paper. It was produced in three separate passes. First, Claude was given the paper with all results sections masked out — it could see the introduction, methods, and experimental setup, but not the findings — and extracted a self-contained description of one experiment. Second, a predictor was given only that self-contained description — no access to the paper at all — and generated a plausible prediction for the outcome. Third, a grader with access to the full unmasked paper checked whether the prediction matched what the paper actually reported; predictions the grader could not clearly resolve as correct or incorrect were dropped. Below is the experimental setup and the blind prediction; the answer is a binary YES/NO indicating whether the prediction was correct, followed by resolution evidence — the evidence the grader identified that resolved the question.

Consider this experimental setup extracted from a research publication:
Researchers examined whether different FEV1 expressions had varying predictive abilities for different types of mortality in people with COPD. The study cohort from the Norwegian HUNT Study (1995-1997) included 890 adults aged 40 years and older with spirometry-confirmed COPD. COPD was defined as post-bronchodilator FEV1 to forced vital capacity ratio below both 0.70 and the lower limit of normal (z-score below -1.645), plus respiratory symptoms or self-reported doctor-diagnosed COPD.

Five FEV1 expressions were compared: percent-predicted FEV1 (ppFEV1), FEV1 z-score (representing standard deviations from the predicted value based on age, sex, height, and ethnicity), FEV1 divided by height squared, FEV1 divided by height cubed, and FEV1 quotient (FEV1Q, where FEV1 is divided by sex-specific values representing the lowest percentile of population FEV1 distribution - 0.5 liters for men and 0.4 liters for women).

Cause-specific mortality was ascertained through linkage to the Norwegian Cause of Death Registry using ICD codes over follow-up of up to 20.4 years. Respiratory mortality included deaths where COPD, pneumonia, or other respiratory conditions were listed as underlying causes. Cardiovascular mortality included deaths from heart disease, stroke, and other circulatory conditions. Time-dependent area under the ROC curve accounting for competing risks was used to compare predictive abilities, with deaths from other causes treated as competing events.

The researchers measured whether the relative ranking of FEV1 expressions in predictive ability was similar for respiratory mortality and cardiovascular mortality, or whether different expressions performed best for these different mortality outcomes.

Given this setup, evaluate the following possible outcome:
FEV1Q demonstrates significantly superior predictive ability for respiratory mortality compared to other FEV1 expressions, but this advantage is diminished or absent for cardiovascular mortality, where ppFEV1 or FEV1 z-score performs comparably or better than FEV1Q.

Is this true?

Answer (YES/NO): NO